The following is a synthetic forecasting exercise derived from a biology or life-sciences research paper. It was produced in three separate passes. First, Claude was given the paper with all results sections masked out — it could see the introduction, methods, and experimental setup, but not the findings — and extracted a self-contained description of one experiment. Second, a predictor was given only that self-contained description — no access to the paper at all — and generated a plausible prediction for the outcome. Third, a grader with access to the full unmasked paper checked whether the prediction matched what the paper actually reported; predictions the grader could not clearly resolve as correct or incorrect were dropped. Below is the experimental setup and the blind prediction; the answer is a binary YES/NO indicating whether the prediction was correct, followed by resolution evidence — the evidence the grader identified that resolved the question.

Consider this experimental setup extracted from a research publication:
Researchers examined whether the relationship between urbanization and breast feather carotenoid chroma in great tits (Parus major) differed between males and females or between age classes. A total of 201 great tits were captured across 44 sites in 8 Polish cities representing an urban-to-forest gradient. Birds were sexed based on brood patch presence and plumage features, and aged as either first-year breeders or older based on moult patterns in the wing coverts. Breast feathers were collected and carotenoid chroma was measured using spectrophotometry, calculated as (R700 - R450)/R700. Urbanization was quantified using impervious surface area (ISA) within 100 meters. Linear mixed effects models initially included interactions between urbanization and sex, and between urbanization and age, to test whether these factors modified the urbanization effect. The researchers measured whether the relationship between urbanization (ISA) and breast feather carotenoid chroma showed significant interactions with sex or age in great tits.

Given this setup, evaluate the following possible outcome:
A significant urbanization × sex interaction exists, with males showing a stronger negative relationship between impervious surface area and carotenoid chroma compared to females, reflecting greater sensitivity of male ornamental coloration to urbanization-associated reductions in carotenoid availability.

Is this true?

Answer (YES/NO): NO